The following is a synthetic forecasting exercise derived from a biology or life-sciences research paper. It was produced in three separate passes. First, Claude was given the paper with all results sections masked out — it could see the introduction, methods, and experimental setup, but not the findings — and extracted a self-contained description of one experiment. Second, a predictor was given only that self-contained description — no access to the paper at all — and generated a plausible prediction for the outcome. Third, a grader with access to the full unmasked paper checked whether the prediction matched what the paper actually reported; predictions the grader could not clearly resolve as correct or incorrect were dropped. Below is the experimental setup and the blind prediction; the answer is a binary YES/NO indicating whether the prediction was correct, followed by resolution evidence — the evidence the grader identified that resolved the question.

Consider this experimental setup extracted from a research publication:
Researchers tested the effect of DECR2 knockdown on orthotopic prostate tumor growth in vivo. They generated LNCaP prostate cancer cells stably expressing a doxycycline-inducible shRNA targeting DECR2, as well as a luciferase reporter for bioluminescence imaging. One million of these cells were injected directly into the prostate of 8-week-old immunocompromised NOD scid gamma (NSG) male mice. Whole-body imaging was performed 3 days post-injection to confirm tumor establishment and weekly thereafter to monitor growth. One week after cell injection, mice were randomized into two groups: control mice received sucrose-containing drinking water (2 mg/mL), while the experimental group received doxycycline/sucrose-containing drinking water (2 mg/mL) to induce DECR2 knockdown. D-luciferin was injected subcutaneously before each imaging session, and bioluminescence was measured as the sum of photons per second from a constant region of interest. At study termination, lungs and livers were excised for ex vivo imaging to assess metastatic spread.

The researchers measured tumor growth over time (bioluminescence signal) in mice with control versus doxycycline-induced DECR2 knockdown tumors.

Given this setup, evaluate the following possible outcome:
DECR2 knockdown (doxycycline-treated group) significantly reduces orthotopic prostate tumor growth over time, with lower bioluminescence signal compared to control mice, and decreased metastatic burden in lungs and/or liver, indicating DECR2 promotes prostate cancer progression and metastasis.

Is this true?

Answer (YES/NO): YES